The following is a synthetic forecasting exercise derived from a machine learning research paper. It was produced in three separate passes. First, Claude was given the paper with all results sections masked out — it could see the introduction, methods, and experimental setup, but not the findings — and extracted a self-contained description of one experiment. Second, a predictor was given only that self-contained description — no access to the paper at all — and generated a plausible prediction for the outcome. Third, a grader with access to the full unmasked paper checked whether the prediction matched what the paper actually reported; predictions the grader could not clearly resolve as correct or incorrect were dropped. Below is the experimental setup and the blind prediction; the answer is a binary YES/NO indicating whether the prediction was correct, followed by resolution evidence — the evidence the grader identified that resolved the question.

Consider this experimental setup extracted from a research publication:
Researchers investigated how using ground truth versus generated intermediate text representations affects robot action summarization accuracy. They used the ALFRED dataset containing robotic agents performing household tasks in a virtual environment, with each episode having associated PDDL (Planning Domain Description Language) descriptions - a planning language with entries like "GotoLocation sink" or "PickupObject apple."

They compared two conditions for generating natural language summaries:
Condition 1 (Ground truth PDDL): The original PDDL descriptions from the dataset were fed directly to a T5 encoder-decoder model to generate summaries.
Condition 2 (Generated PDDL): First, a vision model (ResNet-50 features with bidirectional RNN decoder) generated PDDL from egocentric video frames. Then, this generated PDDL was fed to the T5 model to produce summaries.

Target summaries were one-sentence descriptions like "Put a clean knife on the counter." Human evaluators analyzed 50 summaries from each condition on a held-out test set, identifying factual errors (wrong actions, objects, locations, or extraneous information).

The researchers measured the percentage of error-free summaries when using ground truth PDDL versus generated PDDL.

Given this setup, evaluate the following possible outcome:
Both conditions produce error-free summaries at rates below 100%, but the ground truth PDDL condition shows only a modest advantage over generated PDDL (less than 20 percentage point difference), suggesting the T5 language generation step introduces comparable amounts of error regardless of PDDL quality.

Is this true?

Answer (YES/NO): NO